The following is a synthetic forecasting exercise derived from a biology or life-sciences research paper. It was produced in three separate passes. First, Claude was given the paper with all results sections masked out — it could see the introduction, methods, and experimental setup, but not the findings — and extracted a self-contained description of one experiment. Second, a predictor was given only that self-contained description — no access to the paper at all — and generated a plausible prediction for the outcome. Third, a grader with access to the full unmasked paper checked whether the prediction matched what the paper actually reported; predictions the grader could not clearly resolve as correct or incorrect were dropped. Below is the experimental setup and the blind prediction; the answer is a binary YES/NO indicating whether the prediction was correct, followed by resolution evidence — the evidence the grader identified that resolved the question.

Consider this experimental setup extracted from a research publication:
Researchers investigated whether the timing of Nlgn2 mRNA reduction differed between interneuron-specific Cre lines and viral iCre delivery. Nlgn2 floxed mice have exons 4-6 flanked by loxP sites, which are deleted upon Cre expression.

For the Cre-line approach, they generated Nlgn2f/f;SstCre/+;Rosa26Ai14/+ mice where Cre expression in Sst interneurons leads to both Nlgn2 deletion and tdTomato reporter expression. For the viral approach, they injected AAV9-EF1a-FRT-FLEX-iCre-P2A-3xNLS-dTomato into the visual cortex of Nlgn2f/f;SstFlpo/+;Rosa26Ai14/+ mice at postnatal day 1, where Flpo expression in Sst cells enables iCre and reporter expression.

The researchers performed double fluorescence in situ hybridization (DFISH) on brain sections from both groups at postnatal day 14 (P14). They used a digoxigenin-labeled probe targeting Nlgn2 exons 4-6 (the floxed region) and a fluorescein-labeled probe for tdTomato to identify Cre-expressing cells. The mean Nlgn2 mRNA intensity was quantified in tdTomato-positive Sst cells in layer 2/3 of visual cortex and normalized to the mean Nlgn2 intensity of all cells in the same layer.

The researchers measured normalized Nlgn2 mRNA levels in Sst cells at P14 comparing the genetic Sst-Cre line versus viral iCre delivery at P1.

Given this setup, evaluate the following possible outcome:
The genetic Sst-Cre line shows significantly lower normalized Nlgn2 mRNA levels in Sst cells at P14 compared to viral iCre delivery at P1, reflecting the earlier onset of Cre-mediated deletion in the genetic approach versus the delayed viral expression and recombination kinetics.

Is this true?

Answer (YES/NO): NO